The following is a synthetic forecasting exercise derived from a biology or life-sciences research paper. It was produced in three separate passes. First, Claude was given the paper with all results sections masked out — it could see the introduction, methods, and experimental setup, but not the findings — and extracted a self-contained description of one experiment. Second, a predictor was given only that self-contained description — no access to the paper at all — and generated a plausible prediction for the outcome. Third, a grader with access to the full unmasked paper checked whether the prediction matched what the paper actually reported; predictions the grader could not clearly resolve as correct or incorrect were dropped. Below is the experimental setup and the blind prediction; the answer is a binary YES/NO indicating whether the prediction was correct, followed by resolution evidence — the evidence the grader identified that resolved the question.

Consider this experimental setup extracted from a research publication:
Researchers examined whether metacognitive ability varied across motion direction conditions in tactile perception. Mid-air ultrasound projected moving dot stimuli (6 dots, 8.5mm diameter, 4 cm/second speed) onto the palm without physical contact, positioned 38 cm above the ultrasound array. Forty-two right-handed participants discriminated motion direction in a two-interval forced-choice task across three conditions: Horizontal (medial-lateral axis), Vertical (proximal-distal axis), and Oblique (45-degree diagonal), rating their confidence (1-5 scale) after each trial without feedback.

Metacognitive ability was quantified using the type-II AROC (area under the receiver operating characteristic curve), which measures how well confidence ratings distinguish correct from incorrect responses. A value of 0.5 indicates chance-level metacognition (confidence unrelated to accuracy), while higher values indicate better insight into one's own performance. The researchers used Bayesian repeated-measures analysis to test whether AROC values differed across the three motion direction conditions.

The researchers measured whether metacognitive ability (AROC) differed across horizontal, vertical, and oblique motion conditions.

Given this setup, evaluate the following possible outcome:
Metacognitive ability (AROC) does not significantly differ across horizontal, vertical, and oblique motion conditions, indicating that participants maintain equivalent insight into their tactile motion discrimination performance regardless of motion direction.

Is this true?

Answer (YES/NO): YES